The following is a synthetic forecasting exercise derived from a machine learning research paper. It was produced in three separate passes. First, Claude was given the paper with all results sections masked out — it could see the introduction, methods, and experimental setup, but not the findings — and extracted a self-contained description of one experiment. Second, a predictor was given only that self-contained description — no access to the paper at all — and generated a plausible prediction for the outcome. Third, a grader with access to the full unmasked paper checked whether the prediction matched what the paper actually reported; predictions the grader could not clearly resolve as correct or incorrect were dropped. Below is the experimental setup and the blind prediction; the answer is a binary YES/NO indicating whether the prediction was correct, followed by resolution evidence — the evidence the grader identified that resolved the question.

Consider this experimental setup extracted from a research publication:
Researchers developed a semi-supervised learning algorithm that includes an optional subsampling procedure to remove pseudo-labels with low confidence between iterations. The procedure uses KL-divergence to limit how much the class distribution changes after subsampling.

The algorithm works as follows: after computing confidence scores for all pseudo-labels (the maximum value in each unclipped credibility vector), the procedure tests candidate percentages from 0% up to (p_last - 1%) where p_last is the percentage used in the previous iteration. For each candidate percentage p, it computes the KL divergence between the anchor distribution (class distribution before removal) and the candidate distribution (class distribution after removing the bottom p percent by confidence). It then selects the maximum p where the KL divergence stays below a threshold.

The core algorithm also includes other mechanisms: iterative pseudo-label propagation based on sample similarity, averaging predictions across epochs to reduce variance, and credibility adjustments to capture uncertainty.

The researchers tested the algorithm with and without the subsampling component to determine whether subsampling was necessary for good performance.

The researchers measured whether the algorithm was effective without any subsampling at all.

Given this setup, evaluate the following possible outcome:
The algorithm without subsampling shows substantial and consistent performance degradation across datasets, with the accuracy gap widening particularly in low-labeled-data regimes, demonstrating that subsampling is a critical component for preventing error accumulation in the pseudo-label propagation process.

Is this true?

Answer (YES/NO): NO